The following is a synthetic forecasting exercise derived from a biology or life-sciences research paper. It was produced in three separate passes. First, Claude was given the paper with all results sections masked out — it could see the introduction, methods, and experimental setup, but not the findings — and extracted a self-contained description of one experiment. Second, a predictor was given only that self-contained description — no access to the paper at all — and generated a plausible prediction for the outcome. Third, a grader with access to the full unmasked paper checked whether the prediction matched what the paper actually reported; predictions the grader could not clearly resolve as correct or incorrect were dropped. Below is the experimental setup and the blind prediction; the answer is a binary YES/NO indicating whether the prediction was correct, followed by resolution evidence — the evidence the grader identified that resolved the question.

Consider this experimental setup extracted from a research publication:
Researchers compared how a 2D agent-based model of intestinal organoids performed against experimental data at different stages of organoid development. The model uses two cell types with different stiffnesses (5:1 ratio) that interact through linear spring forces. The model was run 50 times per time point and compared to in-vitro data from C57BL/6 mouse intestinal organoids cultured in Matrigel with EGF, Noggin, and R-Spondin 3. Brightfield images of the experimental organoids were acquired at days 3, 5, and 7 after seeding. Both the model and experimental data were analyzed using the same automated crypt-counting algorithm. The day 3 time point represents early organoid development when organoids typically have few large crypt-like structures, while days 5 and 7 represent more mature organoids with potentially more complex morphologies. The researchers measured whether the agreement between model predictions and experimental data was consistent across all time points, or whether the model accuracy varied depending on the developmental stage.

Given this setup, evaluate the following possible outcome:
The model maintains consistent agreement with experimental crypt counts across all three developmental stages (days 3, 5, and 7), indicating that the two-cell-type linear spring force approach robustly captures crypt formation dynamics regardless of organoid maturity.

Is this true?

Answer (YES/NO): NO